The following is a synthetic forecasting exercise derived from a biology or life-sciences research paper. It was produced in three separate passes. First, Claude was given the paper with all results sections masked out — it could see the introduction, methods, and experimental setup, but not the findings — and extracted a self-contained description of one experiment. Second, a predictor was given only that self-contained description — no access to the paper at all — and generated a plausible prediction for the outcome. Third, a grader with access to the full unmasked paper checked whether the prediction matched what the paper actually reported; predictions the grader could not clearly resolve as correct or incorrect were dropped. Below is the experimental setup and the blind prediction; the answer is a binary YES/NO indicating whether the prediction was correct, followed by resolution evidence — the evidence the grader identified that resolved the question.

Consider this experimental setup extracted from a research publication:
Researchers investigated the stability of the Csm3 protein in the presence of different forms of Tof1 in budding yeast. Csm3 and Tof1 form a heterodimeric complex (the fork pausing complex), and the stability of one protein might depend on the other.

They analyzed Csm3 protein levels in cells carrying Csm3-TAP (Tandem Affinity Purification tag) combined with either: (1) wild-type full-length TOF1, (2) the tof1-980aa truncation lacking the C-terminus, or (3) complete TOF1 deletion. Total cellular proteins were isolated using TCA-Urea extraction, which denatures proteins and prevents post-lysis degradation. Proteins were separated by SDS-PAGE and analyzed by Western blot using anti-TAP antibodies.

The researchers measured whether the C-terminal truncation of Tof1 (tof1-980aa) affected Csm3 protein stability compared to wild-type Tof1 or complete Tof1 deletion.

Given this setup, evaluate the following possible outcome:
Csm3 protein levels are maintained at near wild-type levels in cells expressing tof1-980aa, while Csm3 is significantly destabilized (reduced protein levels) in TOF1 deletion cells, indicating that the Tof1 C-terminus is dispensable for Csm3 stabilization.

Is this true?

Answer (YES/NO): YES